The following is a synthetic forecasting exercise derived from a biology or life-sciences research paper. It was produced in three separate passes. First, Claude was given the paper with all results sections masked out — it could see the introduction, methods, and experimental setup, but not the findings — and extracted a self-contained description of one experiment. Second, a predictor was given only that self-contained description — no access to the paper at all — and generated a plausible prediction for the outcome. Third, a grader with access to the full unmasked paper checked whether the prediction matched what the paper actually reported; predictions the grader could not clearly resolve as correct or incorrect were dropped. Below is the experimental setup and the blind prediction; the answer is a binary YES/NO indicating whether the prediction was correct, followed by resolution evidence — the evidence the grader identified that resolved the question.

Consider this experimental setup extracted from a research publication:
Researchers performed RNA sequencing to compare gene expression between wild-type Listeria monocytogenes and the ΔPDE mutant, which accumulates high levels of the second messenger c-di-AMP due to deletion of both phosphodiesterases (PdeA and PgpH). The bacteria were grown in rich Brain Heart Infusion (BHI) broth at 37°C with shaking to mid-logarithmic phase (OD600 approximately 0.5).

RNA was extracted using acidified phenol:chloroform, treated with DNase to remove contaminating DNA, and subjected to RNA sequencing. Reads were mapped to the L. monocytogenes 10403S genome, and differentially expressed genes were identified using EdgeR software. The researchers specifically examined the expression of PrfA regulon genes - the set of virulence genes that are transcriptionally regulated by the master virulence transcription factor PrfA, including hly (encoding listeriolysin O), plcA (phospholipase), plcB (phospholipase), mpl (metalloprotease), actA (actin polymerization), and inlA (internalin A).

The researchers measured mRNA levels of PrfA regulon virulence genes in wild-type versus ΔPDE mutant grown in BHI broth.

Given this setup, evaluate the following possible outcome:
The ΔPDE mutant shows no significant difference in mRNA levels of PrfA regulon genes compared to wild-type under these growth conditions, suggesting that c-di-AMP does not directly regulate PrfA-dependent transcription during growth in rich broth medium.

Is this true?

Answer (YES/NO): NO